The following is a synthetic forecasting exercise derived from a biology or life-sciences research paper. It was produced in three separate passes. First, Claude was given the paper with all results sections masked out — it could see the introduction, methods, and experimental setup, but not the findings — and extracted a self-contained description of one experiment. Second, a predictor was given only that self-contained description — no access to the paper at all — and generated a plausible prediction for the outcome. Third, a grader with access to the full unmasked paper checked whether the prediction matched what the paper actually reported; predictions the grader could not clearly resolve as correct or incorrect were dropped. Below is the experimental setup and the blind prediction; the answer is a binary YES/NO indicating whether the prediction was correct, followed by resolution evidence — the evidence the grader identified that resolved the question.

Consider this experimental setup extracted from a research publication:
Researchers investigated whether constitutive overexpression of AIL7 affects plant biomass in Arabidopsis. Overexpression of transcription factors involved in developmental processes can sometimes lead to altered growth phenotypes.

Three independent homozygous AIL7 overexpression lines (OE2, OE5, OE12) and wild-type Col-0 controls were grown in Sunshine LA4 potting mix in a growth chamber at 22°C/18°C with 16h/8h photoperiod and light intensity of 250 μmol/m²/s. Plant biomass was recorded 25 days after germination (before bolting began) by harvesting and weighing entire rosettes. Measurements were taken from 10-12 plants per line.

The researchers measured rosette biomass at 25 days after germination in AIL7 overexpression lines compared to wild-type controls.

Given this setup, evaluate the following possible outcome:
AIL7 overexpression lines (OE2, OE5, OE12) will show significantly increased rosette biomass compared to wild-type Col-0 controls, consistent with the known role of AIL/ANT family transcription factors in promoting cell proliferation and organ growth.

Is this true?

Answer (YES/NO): YES